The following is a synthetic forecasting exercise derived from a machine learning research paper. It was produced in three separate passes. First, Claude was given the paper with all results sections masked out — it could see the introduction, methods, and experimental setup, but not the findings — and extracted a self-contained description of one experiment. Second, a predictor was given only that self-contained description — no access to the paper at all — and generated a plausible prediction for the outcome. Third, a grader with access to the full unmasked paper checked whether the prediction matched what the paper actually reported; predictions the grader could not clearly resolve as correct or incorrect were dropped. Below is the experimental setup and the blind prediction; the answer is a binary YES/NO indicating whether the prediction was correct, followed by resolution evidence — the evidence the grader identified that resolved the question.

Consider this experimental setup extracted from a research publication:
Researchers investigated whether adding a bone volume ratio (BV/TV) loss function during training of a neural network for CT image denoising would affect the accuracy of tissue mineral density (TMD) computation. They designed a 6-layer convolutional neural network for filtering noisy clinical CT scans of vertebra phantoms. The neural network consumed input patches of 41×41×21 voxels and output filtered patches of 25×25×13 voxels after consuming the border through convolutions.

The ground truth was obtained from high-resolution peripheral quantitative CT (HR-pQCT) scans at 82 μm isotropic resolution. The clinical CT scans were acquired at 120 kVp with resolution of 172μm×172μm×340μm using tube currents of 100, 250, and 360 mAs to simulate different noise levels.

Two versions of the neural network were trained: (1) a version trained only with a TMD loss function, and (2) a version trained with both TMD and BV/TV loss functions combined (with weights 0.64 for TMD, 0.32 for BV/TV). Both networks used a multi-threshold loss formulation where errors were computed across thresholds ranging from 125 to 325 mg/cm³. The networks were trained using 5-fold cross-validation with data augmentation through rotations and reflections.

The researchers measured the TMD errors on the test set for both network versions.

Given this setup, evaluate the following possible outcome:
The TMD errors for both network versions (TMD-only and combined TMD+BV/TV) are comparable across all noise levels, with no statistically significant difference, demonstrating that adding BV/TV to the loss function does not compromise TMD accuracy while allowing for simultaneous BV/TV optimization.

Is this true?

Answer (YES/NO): NO